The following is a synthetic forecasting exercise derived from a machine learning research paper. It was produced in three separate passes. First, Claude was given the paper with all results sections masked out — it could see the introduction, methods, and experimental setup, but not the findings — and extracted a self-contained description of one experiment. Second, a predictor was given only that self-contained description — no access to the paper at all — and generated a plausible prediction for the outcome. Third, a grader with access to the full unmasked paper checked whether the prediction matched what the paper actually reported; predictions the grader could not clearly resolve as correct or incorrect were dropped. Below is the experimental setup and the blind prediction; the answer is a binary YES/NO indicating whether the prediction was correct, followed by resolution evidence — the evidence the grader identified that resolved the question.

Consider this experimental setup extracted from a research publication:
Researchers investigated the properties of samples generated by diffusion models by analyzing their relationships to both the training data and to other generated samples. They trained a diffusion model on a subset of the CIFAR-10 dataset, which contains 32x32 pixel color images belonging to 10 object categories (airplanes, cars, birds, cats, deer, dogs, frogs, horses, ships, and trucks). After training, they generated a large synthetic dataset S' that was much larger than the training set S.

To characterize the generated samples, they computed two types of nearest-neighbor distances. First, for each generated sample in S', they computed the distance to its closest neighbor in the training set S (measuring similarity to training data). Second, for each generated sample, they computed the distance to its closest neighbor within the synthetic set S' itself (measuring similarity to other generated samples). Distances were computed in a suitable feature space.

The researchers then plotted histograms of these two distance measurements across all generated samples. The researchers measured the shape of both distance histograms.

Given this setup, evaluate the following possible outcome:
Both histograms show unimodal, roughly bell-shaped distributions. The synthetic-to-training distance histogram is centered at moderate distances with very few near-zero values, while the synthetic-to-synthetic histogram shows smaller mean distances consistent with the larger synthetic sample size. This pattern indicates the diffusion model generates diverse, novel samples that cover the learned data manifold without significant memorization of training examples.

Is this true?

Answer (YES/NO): NO